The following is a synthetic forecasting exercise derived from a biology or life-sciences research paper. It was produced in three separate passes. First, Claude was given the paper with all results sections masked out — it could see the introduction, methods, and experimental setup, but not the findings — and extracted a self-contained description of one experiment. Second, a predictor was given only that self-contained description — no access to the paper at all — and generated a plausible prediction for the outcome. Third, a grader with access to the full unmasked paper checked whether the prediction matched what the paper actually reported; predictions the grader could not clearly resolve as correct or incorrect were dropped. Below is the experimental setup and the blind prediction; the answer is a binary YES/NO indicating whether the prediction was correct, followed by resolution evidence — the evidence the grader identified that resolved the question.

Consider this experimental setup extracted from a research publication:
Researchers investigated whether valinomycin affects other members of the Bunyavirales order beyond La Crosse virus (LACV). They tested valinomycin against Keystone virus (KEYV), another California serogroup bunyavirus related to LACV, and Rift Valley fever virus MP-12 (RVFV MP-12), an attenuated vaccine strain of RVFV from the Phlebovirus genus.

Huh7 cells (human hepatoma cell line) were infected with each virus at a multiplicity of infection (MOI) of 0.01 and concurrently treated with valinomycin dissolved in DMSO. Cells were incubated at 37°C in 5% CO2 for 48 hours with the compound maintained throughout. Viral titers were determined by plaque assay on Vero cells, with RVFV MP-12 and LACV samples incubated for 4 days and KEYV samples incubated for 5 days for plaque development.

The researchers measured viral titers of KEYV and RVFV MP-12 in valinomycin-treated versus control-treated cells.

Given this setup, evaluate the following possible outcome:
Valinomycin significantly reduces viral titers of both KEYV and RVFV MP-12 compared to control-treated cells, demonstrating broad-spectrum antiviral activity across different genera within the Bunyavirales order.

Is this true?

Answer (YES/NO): YES